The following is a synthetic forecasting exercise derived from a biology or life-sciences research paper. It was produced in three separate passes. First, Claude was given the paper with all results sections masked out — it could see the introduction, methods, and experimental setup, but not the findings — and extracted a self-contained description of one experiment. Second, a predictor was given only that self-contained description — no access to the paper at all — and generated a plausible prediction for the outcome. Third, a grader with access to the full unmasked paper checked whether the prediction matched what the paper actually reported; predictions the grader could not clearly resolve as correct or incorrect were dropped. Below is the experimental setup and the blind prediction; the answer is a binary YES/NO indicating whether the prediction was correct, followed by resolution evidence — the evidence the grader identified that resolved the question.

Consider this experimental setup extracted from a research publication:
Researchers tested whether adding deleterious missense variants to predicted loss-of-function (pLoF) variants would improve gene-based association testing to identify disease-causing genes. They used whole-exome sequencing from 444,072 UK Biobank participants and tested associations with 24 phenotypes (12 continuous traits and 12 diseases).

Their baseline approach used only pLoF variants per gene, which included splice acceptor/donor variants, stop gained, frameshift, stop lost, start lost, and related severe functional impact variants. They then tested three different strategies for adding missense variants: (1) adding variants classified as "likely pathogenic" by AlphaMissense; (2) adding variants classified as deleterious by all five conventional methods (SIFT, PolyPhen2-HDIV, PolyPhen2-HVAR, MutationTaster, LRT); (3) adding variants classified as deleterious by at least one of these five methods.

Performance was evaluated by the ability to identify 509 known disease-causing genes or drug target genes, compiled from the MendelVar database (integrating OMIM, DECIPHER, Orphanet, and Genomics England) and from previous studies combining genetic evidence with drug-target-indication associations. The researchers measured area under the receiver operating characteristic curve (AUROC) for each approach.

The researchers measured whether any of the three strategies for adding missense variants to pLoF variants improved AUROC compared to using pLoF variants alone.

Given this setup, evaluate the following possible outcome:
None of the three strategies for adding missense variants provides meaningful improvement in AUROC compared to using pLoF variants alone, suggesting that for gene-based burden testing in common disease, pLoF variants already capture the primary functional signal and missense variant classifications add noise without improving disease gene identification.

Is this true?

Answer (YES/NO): NO